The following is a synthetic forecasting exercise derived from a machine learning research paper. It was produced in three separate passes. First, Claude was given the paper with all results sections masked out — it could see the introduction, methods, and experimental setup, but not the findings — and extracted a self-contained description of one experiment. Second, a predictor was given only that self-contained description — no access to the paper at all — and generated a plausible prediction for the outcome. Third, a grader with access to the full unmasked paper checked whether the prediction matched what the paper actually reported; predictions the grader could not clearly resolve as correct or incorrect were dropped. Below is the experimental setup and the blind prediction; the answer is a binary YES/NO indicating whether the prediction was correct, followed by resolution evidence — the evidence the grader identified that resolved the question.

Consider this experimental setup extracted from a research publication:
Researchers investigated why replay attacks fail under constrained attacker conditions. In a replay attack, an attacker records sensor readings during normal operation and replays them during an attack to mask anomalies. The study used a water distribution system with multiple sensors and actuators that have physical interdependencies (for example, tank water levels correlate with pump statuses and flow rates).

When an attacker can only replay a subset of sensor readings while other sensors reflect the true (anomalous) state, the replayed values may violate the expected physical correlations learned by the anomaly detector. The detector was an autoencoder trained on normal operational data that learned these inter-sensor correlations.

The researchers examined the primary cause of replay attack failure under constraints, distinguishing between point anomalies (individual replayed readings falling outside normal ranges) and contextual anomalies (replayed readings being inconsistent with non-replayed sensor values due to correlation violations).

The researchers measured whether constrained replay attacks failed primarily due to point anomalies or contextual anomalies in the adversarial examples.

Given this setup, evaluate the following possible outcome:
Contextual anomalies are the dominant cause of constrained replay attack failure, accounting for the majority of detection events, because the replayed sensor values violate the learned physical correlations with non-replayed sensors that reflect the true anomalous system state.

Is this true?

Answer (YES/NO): YES